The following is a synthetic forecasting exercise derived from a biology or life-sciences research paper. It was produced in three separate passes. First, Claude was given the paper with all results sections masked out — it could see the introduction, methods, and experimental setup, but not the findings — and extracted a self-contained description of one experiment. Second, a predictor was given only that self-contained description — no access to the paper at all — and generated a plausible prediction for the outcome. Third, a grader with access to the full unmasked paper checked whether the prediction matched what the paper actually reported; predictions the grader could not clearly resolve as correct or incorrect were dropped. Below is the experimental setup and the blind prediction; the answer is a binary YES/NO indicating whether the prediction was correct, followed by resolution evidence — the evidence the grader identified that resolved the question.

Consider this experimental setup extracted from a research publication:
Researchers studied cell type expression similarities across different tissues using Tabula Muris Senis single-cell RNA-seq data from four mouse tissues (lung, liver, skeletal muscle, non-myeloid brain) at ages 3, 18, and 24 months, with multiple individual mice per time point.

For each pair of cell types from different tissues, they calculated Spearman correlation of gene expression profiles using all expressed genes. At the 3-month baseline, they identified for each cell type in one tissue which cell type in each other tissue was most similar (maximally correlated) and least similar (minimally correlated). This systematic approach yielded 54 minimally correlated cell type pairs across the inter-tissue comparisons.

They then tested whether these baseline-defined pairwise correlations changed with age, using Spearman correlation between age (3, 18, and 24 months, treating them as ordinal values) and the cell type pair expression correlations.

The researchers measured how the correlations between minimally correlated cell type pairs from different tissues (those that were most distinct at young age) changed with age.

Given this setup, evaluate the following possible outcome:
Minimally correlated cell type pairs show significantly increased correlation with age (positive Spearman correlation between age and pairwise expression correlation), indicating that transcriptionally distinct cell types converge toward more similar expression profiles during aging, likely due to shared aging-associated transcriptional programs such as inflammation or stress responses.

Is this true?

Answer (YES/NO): YES